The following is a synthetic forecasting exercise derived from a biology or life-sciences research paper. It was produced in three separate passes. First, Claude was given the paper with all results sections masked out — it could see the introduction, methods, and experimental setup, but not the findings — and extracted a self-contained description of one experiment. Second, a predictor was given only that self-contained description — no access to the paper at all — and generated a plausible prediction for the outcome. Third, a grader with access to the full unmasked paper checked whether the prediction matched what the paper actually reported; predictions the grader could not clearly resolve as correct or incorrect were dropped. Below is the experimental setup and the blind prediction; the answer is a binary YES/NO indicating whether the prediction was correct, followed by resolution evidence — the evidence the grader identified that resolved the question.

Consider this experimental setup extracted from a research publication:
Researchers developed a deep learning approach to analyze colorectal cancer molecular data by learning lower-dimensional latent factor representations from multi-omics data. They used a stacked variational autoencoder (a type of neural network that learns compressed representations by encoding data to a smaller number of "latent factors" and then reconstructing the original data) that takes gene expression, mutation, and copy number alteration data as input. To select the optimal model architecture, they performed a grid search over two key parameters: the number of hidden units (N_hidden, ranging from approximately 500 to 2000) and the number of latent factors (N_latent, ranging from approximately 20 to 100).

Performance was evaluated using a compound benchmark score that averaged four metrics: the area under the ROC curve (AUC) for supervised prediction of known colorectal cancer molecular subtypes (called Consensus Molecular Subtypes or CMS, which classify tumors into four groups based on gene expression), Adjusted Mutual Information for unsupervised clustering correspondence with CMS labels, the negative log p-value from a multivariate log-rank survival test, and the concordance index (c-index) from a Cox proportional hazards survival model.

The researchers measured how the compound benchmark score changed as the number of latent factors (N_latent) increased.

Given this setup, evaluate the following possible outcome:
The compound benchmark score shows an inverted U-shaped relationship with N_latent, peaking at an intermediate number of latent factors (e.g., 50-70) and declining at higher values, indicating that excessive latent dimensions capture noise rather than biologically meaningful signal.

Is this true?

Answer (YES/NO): NO